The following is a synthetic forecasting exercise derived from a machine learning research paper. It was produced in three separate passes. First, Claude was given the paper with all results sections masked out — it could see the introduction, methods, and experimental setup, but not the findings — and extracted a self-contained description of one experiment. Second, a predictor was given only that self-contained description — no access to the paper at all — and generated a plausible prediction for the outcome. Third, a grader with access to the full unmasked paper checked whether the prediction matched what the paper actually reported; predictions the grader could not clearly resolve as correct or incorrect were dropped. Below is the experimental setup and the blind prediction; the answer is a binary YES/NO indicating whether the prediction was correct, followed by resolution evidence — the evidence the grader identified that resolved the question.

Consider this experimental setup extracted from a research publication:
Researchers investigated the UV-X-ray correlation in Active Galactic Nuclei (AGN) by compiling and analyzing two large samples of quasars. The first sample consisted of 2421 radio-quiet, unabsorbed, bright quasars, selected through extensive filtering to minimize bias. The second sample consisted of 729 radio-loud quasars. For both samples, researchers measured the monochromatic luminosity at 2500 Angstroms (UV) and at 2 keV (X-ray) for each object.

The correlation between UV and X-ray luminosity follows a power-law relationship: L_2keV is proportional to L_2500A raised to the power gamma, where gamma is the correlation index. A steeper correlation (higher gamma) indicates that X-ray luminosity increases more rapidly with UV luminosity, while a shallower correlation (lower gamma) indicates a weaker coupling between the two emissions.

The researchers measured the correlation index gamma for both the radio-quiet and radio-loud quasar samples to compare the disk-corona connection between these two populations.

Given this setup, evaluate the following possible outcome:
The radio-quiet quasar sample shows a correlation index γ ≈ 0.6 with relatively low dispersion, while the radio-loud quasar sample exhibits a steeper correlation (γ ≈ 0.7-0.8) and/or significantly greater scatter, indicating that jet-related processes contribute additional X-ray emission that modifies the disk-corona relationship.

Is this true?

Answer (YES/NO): NO